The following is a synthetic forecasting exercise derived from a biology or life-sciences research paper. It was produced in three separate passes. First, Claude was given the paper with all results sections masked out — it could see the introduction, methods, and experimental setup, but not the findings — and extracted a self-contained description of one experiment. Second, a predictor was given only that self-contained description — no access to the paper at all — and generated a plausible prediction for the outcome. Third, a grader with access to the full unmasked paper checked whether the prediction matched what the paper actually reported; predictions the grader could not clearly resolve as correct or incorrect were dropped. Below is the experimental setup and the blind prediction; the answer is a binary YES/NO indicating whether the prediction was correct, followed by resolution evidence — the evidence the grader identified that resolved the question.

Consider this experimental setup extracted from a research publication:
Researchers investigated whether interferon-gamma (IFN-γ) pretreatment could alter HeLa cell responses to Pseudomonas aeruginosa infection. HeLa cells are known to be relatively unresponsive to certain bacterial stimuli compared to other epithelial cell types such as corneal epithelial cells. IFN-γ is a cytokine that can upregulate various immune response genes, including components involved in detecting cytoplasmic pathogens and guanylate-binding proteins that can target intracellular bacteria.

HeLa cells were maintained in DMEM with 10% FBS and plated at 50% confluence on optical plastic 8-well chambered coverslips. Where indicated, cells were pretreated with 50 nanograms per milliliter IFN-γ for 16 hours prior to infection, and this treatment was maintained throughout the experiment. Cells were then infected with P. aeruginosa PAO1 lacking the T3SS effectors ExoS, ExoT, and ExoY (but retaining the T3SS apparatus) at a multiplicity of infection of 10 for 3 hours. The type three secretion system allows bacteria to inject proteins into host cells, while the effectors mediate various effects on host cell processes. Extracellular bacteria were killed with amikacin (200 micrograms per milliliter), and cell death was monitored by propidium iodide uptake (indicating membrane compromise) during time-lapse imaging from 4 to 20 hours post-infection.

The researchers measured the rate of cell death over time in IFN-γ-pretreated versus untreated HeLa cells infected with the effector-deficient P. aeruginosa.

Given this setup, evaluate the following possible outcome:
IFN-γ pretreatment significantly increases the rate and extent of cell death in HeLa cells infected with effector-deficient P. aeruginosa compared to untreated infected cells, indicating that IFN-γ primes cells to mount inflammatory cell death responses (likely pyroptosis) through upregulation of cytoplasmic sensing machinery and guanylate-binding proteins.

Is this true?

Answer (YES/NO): YES